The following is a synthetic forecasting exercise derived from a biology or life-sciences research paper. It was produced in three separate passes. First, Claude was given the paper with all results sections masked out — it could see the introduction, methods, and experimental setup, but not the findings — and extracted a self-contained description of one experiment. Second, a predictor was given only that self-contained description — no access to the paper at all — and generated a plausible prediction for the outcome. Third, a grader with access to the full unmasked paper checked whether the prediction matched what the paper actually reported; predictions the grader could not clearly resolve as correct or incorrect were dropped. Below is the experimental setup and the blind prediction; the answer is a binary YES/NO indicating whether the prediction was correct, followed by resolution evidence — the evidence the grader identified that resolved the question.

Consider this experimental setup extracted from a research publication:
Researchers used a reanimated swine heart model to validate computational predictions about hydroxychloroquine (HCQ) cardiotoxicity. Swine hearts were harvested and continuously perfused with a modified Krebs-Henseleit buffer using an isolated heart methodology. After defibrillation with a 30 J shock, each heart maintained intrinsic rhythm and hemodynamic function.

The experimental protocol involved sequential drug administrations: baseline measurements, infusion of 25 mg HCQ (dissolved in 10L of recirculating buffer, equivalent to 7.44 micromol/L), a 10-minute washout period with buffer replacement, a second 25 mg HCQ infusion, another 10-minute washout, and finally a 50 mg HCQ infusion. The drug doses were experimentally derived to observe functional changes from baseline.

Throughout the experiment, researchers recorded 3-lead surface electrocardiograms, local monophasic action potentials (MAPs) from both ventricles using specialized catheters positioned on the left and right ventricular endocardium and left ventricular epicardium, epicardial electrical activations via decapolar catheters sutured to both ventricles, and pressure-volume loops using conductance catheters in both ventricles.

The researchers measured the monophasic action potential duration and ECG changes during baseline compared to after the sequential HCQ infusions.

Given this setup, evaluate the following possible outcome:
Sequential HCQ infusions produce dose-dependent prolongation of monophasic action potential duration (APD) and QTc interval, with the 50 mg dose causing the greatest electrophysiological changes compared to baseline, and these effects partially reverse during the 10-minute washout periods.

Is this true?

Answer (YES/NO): NO